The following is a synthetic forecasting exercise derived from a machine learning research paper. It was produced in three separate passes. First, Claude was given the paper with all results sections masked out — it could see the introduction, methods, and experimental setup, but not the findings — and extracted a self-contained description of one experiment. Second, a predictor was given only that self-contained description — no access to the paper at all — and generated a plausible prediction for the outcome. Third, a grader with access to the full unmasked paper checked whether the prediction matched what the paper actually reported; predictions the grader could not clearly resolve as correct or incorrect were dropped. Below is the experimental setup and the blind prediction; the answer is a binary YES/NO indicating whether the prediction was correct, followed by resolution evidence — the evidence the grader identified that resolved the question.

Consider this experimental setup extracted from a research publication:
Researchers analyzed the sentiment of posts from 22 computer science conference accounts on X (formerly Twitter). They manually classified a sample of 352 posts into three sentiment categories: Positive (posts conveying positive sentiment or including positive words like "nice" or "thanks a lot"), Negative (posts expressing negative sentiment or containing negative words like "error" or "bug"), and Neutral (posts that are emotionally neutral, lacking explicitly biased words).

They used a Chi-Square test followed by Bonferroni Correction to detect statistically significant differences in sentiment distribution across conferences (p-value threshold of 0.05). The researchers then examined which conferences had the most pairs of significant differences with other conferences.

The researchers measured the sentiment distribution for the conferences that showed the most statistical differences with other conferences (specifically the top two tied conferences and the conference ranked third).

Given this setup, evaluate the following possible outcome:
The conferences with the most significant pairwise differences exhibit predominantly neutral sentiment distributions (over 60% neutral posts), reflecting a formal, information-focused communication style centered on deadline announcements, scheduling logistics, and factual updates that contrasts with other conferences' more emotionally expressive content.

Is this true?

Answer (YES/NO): YES